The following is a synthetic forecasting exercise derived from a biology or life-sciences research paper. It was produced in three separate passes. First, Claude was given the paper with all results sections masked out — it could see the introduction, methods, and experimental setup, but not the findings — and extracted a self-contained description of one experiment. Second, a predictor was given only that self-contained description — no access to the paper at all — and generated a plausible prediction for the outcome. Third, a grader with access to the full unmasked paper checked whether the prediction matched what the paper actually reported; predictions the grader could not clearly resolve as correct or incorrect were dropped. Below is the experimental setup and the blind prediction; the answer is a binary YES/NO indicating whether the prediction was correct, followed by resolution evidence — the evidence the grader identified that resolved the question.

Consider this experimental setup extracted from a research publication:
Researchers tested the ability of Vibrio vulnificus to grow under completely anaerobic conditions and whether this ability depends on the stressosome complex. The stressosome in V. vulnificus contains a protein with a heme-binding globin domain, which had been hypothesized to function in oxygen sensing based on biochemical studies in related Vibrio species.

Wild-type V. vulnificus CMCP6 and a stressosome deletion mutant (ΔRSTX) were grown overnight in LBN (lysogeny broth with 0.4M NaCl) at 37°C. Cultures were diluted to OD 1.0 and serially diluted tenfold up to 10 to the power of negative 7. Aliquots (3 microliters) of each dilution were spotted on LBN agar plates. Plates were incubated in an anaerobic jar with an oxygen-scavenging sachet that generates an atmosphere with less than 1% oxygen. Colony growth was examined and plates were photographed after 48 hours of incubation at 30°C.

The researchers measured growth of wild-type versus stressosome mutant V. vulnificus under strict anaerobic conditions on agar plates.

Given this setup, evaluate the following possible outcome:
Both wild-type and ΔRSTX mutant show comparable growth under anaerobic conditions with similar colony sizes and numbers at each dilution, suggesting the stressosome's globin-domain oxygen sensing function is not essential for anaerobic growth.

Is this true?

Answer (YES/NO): YES